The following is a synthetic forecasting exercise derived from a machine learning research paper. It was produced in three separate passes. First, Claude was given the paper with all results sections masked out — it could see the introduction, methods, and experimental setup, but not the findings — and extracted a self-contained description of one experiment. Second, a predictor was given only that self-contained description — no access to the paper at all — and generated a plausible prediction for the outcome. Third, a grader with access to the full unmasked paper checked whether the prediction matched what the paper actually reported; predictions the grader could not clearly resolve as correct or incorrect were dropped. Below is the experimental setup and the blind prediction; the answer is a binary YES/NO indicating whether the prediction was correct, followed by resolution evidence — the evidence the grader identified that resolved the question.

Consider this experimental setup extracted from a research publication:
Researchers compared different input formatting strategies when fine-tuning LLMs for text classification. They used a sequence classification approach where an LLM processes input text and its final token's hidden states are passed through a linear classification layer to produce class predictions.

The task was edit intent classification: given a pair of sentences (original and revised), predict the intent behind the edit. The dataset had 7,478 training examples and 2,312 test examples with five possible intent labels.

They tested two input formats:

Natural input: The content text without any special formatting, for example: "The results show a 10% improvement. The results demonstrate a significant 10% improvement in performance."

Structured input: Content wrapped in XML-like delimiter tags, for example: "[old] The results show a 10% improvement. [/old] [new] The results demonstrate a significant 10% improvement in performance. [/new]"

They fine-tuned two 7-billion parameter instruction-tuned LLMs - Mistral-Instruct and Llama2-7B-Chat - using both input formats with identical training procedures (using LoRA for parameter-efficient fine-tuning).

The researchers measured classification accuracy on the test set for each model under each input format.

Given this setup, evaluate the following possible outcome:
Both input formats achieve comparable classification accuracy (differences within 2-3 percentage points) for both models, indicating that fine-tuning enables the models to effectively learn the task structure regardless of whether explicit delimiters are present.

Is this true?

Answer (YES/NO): NO